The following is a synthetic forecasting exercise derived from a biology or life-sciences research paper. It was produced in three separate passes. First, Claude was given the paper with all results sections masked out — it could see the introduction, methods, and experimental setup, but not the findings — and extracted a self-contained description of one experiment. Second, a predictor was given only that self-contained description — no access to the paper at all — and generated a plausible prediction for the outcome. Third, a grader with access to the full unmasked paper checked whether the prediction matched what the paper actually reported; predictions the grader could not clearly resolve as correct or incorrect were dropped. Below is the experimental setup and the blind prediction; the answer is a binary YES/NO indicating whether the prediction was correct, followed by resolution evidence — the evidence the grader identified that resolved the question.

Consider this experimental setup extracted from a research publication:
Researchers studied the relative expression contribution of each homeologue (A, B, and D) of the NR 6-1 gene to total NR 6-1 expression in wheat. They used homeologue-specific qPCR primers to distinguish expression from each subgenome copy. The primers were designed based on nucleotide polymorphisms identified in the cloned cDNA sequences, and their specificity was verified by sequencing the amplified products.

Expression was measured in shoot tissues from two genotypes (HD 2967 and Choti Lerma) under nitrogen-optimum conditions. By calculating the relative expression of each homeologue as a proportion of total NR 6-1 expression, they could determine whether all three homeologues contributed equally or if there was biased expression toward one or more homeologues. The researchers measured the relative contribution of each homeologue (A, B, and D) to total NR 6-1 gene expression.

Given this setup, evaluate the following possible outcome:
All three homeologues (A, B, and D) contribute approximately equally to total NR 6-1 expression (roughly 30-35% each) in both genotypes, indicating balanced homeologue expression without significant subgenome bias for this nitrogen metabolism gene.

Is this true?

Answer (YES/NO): NO